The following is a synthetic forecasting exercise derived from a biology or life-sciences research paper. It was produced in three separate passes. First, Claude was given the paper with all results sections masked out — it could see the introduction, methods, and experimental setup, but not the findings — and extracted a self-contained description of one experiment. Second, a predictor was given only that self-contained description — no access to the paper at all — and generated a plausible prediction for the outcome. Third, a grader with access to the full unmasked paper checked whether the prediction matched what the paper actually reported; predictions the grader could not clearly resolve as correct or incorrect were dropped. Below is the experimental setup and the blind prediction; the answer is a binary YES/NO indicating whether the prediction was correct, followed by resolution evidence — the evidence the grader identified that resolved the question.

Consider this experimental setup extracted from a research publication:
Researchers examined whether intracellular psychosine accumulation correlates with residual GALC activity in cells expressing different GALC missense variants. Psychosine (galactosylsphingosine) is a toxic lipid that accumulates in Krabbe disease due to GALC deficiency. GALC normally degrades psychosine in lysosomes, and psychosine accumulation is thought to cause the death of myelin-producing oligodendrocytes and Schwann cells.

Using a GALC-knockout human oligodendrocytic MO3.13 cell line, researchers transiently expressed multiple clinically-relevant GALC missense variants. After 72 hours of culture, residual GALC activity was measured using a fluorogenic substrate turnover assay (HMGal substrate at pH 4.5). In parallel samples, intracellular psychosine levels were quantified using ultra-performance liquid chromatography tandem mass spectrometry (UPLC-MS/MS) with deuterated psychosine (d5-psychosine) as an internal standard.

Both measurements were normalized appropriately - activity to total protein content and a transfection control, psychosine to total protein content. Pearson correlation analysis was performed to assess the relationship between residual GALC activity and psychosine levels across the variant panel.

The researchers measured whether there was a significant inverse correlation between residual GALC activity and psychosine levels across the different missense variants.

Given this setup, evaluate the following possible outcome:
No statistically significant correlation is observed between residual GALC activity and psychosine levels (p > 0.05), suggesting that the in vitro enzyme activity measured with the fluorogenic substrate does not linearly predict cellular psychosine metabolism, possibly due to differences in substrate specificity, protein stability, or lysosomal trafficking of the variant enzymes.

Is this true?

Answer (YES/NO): NO